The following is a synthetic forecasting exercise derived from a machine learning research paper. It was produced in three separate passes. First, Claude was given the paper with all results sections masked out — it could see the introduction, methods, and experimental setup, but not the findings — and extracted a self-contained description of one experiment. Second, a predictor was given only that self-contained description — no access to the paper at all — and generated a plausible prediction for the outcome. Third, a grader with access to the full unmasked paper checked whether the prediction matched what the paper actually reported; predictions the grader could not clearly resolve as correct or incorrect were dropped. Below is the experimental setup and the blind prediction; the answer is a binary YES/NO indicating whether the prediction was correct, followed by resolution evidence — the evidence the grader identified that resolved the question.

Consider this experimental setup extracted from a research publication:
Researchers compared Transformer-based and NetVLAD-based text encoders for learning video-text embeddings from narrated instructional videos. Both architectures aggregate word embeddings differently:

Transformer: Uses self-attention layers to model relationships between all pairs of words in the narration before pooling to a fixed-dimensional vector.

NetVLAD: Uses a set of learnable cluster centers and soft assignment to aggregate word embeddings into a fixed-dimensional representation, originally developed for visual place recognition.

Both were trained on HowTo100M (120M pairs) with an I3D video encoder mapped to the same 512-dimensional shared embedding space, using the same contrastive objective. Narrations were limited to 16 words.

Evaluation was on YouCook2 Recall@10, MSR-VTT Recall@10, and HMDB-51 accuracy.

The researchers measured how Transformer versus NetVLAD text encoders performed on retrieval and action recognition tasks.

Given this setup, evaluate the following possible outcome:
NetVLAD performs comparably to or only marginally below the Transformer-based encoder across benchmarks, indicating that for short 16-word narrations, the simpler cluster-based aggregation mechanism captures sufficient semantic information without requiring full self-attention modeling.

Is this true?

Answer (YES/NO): NO